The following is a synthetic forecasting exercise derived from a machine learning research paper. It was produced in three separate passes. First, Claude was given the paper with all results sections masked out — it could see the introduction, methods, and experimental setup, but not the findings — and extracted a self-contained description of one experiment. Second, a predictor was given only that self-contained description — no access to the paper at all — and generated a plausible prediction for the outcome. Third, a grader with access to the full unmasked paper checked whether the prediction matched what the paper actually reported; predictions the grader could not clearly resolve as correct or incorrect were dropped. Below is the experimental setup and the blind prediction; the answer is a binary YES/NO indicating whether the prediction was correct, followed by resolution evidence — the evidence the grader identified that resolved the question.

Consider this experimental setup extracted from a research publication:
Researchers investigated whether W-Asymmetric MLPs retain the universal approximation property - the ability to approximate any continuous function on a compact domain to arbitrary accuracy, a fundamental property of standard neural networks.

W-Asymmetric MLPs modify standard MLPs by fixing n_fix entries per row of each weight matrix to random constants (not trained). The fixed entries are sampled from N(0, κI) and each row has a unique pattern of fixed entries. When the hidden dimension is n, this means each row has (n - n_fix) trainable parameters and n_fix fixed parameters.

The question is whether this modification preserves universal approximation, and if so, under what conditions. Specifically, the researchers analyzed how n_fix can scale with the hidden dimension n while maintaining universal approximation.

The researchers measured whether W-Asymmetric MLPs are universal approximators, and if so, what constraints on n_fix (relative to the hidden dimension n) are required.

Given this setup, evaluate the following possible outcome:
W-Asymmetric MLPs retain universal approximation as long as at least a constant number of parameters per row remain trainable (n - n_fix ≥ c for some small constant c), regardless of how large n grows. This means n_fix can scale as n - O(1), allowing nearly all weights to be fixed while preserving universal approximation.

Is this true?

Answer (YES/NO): NO